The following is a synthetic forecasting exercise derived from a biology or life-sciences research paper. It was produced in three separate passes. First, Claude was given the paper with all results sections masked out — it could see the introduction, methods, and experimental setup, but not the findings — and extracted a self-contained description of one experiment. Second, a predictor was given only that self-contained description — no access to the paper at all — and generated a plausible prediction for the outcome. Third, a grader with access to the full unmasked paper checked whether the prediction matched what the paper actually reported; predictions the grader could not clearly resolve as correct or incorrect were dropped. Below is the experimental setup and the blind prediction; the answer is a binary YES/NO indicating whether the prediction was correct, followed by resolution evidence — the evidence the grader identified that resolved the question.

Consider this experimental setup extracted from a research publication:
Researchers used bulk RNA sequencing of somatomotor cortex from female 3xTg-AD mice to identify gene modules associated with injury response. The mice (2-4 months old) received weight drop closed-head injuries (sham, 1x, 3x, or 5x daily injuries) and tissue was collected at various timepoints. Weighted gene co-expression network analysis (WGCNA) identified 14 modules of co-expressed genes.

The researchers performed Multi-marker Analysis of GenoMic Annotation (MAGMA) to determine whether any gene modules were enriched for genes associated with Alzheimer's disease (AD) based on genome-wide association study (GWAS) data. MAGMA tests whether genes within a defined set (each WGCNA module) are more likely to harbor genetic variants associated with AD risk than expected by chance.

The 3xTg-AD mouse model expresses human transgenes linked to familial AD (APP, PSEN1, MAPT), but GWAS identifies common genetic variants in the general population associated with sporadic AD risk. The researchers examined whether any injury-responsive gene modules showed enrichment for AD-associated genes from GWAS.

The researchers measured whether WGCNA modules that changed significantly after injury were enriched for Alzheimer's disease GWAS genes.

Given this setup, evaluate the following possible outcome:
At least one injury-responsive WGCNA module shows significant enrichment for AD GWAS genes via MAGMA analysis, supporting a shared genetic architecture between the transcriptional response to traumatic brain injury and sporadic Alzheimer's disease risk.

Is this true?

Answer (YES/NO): YES